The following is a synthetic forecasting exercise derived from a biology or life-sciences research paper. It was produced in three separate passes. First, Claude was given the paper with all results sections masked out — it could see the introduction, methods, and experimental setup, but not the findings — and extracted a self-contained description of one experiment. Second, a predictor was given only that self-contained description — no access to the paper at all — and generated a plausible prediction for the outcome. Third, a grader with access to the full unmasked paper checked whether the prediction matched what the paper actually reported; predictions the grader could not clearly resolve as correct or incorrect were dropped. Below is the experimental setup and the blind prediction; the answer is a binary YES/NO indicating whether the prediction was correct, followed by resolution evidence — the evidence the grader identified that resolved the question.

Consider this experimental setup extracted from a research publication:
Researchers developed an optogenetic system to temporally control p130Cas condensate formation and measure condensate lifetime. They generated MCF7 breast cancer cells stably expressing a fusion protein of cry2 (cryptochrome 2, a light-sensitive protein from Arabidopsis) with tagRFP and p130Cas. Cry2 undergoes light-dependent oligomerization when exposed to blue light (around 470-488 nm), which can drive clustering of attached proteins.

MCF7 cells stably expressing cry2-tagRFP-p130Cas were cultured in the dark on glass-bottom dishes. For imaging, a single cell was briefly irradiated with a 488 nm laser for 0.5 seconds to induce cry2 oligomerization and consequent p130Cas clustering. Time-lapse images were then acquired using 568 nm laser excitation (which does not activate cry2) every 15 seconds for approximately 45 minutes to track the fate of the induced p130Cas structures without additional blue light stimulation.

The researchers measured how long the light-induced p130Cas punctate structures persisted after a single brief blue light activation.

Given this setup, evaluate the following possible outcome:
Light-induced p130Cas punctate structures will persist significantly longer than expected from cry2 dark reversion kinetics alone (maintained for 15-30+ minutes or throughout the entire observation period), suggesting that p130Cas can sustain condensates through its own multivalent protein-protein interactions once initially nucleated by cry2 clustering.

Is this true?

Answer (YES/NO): NO